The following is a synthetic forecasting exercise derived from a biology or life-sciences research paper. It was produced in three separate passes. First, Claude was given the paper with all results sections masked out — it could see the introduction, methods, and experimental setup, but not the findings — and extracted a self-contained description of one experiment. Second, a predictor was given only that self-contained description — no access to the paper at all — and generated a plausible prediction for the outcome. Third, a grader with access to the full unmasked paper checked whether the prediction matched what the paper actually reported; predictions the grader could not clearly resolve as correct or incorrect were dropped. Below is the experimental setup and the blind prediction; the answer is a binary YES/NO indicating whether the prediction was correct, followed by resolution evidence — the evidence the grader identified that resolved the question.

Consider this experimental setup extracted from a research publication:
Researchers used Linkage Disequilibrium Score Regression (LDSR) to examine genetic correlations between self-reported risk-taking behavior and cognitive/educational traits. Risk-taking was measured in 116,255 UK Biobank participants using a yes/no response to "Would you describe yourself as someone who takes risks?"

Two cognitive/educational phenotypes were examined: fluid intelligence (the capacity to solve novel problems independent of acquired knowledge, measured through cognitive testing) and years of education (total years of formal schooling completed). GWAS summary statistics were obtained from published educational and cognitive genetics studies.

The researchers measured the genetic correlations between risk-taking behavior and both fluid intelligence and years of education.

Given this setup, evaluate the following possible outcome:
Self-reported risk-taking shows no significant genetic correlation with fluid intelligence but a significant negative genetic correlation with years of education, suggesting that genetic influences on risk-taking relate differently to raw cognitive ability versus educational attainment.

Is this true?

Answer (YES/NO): NO